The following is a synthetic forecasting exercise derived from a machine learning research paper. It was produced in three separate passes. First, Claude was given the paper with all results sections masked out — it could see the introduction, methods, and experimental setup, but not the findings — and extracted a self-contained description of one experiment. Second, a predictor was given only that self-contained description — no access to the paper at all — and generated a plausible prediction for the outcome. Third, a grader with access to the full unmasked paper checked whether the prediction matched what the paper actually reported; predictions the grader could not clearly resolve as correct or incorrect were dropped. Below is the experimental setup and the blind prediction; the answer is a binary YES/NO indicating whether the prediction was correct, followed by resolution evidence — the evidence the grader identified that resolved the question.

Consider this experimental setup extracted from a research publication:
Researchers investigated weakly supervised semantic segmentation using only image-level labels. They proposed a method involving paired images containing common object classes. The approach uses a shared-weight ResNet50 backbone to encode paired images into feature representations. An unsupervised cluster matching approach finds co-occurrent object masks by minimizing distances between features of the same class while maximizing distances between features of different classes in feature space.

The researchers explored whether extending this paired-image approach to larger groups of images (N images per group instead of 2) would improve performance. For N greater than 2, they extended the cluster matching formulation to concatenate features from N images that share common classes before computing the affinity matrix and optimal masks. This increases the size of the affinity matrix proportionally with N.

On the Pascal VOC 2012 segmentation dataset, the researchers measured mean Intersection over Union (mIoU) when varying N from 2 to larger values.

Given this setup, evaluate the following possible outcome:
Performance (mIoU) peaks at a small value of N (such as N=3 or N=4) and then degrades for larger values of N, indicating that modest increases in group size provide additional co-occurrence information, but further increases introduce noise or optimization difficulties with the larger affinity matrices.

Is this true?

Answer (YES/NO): NO